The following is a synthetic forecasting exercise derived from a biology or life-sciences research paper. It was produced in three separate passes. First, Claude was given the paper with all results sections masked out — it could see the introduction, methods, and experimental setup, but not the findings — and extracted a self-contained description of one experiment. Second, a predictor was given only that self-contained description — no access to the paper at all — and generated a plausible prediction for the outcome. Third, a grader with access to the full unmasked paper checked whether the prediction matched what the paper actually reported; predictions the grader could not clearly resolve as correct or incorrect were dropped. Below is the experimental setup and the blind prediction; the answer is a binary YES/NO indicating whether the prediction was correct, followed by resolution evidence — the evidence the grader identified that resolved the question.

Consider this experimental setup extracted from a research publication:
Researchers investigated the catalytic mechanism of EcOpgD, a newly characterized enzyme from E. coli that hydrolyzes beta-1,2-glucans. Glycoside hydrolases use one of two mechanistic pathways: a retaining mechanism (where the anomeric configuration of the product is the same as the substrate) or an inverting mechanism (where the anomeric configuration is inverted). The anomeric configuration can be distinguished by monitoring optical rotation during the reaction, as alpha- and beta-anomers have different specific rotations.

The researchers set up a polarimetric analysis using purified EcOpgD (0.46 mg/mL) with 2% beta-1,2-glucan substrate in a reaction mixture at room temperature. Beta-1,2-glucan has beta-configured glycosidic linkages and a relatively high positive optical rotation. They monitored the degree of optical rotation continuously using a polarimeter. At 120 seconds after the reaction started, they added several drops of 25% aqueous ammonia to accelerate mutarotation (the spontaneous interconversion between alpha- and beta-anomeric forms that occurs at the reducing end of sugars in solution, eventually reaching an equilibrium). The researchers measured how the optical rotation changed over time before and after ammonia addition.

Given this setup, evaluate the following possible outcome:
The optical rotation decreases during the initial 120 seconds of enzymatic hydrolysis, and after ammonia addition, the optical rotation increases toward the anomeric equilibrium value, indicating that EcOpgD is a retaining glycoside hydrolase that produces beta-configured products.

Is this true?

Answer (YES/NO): NO